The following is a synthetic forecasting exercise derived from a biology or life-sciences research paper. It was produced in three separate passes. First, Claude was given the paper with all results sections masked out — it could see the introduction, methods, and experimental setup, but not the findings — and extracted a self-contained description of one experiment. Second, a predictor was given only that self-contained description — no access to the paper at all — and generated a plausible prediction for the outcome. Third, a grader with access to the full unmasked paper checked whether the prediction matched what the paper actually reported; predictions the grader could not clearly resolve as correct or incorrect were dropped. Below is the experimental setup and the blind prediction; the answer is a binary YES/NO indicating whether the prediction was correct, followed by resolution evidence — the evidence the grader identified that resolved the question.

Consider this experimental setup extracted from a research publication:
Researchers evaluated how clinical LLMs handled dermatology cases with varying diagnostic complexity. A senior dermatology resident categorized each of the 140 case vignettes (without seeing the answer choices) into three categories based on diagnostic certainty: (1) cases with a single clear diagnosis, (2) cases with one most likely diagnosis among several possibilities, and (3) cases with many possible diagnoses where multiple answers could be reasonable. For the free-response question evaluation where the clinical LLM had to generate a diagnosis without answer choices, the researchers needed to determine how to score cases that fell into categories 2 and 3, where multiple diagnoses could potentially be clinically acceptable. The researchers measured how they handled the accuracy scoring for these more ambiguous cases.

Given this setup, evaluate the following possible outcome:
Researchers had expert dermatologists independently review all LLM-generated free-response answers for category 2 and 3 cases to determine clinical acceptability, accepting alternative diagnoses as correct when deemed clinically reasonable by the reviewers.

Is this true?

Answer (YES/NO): NO